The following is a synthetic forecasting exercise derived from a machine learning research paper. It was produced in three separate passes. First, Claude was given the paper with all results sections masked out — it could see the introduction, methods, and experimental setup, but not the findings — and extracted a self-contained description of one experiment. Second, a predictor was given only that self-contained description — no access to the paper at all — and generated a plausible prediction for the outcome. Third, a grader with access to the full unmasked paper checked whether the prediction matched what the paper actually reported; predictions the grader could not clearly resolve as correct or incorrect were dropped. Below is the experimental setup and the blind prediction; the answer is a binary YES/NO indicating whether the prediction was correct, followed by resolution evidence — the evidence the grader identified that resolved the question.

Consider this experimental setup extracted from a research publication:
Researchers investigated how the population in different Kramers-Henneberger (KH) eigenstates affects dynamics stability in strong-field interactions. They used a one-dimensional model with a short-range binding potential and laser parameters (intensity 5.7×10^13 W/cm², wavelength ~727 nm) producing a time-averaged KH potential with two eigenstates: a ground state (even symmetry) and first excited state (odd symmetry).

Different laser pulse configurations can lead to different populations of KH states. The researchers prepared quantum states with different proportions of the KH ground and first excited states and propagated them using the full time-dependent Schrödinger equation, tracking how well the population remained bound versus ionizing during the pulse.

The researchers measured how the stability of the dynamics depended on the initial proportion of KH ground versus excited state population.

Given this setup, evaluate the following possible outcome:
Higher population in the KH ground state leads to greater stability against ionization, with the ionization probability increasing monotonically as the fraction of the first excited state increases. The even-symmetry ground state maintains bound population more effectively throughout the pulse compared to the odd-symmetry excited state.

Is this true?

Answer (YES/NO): YES